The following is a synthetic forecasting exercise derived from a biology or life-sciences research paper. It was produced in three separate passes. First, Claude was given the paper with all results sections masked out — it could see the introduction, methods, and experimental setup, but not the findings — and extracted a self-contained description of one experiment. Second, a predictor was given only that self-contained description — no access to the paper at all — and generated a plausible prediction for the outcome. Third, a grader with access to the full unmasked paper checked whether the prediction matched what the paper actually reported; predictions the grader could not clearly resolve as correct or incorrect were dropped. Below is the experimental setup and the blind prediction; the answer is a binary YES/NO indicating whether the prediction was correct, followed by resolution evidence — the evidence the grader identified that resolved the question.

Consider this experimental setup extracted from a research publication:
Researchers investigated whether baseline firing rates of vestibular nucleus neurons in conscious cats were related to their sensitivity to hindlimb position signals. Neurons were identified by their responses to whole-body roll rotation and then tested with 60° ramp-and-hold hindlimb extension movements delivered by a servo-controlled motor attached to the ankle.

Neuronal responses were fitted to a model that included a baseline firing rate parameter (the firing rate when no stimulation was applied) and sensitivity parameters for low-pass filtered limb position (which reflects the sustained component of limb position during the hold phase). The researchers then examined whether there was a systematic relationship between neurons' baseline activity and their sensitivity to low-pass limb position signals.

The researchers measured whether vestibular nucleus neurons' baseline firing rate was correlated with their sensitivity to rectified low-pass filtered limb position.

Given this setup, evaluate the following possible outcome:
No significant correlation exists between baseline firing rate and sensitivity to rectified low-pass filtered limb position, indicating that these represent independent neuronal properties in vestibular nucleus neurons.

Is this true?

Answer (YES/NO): NO